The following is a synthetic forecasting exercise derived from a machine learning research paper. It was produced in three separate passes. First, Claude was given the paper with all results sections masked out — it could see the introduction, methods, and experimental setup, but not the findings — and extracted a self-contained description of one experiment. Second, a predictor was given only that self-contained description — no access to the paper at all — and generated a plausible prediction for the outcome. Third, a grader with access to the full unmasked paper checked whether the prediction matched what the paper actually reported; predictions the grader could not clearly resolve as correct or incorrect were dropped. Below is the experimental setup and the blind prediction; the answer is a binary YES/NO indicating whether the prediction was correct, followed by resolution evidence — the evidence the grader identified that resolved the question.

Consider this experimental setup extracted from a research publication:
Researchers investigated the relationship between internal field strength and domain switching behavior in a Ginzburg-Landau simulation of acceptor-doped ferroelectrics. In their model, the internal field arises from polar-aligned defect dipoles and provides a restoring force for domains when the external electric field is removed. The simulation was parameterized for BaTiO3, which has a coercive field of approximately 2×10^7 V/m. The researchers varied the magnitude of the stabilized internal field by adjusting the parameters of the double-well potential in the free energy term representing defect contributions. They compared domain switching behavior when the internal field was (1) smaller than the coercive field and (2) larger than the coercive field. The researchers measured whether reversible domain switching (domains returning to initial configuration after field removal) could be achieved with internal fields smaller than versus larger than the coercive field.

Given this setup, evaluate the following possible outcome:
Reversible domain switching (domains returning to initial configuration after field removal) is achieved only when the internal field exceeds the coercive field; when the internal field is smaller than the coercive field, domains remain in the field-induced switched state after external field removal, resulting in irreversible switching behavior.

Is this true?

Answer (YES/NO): YES